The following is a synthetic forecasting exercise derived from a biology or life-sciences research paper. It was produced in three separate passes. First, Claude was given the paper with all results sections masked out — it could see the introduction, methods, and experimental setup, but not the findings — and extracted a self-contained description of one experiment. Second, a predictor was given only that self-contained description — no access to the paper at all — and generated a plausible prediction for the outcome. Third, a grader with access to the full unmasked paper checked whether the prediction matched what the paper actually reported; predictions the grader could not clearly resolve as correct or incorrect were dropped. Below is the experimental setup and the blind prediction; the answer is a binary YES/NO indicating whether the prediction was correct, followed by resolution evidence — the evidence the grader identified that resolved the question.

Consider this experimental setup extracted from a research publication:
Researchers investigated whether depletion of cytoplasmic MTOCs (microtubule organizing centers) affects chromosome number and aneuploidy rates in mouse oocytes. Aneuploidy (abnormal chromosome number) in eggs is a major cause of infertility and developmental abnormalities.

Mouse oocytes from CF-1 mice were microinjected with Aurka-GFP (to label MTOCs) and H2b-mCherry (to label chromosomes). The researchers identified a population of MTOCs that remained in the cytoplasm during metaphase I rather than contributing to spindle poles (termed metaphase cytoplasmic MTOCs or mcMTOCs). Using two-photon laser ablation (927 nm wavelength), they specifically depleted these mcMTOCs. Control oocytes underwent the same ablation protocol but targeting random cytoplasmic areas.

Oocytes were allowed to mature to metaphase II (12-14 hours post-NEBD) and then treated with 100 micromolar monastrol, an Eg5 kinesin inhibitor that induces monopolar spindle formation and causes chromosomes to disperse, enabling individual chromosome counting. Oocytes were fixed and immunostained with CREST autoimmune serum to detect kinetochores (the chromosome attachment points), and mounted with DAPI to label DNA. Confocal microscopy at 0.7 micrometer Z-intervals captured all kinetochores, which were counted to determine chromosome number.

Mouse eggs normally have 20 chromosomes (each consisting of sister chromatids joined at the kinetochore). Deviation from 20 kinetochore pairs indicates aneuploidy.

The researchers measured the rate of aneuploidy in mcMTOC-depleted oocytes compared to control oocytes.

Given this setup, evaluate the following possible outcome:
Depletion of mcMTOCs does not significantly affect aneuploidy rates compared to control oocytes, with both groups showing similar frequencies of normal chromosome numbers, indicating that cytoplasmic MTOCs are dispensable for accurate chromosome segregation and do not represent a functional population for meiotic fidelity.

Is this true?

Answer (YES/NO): NO